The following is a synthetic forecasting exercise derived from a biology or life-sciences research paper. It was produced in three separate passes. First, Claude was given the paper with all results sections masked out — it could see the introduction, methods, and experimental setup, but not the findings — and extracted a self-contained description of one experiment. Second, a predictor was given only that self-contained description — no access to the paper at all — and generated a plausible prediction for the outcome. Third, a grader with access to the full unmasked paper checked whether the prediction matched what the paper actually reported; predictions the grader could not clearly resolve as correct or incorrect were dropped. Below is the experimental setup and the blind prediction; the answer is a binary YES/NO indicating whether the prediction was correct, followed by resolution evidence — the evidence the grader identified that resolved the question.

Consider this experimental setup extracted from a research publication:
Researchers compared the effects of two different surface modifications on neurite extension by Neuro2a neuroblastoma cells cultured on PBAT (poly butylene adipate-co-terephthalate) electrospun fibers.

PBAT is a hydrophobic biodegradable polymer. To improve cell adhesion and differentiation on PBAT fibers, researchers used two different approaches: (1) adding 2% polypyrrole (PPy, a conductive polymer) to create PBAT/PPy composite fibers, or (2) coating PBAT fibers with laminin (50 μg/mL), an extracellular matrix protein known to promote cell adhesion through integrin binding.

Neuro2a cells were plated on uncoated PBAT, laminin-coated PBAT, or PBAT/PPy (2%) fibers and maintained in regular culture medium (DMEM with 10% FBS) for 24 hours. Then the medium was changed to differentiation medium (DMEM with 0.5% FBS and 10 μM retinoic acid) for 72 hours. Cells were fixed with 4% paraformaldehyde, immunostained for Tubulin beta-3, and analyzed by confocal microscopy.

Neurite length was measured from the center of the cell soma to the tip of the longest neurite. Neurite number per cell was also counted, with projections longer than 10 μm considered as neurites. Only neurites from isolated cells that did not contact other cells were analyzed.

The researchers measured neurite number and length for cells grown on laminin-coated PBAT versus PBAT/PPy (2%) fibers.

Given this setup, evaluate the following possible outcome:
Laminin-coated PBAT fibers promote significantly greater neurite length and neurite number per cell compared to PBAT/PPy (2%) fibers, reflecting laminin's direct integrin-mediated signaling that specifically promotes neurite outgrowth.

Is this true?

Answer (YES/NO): NO